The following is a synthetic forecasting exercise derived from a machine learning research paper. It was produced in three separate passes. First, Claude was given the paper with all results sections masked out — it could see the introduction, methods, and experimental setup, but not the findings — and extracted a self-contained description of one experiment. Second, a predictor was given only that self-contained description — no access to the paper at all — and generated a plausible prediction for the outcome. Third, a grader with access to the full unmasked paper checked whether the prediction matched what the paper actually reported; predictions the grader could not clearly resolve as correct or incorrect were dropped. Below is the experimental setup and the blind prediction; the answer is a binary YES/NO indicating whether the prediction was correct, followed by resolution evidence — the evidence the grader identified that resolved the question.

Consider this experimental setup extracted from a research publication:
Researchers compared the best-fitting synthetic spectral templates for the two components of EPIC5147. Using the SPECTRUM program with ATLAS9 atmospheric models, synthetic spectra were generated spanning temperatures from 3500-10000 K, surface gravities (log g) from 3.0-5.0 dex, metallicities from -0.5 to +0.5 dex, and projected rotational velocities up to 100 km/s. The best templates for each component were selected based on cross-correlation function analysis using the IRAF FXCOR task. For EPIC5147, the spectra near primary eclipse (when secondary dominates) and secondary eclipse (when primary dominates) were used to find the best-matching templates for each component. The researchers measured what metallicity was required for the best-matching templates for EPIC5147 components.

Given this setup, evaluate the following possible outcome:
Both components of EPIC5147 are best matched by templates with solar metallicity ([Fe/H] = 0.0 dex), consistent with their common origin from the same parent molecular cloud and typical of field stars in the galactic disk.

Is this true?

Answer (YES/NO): NO